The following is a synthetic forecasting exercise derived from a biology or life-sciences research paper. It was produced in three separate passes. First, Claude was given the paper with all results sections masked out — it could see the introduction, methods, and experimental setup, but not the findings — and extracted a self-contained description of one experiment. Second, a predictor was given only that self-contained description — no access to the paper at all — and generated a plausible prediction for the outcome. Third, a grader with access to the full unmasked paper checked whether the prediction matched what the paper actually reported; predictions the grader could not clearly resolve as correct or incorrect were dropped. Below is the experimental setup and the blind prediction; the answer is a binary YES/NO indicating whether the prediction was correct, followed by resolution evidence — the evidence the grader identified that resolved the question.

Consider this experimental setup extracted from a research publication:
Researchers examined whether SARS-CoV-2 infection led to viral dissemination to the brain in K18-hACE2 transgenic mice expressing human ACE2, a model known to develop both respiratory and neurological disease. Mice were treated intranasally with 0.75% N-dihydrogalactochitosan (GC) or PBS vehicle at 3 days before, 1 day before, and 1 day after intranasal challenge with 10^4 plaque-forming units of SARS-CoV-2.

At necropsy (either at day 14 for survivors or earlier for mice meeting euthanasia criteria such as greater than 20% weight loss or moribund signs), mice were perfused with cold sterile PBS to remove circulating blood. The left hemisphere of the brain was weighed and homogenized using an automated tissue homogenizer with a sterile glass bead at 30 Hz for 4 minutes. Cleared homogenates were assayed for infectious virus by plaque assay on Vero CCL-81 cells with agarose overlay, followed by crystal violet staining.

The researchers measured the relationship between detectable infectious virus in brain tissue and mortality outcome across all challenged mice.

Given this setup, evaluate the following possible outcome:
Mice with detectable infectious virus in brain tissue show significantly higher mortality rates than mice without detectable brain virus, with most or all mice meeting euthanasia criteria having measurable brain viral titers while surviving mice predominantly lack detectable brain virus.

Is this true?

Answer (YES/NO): YES